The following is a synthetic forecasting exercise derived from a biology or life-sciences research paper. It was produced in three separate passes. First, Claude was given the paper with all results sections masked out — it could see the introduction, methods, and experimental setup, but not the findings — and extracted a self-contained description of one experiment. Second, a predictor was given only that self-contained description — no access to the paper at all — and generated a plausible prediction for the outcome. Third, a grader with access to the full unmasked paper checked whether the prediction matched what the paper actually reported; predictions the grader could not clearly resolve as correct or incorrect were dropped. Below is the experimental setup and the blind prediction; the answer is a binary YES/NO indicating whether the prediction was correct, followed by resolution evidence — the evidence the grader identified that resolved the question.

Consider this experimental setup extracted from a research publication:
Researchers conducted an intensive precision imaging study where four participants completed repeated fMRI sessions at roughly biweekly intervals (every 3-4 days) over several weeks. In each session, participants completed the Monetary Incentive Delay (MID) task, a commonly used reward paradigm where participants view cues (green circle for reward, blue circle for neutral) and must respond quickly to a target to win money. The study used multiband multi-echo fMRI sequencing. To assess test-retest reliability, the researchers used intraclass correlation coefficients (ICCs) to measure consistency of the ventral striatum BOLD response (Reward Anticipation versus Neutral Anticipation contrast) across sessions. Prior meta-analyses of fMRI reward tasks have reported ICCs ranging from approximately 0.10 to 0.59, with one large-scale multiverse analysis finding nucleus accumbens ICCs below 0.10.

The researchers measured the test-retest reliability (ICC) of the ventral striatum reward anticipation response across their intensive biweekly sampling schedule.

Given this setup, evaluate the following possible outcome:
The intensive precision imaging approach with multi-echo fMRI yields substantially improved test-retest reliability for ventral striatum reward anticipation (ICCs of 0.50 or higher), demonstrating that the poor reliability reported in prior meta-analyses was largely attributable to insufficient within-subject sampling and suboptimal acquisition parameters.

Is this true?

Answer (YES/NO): NO